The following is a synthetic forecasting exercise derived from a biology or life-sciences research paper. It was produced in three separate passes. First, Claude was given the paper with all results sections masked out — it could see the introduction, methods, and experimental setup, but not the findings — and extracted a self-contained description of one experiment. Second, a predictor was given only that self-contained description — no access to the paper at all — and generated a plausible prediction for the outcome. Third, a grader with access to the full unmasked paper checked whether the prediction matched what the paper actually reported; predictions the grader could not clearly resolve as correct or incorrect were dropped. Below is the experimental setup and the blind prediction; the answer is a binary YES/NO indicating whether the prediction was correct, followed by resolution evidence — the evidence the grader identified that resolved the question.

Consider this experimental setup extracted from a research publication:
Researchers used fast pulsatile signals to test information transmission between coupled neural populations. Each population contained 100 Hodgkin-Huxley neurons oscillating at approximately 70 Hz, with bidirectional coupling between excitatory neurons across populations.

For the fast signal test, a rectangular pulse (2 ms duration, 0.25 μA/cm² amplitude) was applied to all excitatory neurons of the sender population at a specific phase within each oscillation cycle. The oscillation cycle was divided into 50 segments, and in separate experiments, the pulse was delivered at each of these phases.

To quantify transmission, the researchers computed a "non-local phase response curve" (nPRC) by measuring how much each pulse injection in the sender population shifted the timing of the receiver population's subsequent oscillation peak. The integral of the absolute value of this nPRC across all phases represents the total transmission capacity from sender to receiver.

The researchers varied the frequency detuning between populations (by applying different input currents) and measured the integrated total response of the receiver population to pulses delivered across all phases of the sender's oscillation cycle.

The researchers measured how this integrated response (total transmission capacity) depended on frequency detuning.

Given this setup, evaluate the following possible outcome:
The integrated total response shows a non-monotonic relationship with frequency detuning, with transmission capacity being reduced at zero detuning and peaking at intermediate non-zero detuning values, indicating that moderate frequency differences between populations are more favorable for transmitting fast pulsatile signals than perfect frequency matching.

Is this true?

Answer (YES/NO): YES